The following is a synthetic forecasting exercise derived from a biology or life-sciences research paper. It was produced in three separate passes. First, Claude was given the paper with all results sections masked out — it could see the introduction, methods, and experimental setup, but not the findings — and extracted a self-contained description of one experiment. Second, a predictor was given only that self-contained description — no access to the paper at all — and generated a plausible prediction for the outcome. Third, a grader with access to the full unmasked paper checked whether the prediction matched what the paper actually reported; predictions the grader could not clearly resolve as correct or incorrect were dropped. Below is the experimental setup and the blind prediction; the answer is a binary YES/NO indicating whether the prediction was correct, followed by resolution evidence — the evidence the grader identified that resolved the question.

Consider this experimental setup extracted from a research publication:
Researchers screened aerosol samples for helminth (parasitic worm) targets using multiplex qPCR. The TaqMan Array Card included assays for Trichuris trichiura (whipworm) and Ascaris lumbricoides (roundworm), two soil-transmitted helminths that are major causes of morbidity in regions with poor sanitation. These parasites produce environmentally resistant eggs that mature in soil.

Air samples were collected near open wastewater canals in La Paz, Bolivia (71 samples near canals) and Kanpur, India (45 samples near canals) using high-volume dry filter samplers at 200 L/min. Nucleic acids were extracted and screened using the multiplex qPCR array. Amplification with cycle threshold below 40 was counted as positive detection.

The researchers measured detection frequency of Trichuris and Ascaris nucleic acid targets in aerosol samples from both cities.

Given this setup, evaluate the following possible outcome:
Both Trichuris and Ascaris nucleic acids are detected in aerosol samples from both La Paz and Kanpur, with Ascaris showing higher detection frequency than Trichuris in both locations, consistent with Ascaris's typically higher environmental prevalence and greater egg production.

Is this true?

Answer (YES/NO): NO